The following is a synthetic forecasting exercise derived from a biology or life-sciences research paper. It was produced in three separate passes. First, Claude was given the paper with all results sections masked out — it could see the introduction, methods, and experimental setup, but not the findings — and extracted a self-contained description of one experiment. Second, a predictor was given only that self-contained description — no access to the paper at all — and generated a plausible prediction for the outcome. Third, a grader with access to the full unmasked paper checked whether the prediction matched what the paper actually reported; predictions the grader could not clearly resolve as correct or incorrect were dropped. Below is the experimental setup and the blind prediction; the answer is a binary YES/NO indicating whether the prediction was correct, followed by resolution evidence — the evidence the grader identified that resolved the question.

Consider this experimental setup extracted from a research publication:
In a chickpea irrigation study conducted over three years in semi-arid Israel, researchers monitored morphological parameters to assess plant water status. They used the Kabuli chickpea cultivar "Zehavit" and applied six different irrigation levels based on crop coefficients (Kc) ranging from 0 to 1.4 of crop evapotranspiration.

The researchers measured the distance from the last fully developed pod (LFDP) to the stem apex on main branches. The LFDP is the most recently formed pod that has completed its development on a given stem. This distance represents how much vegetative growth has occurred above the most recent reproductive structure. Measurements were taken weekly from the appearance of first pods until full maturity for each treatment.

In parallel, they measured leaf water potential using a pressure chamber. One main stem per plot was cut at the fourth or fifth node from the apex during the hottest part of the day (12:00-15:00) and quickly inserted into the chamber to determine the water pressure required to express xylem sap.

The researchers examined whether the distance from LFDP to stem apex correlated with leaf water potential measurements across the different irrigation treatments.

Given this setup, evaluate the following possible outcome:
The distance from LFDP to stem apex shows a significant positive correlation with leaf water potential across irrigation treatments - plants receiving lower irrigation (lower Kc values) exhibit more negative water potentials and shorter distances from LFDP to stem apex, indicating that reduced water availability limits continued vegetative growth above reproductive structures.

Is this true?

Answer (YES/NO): YES